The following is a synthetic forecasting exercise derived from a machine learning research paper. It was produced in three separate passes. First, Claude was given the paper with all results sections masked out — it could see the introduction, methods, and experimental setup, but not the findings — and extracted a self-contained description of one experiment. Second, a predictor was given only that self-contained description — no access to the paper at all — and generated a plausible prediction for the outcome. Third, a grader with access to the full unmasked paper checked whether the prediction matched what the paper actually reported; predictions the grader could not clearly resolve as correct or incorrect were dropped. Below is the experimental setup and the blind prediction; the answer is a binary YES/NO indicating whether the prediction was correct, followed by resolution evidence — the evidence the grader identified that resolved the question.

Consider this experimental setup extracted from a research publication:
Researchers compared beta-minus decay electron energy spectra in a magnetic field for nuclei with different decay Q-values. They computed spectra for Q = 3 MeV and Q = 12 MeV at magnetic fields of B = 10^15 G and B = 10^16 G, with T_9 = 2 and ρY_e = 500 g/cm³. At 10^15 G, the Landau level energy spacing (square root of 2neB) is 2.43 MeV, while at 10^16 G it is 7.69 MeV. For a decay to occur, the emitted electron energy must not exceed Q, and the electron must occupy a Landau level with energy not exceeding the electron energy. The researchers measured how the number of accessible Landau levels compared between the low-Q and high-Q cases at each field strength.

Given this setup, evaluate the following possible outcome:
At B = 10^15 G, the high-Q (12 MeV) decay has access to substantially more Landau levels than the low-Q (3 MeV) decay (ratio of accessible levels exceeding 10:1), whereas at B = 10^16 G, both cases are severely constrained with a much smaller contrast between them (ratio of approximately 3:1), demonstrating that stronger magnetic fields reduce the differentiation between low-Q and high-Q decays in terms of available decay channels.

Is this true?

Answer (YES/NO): YES